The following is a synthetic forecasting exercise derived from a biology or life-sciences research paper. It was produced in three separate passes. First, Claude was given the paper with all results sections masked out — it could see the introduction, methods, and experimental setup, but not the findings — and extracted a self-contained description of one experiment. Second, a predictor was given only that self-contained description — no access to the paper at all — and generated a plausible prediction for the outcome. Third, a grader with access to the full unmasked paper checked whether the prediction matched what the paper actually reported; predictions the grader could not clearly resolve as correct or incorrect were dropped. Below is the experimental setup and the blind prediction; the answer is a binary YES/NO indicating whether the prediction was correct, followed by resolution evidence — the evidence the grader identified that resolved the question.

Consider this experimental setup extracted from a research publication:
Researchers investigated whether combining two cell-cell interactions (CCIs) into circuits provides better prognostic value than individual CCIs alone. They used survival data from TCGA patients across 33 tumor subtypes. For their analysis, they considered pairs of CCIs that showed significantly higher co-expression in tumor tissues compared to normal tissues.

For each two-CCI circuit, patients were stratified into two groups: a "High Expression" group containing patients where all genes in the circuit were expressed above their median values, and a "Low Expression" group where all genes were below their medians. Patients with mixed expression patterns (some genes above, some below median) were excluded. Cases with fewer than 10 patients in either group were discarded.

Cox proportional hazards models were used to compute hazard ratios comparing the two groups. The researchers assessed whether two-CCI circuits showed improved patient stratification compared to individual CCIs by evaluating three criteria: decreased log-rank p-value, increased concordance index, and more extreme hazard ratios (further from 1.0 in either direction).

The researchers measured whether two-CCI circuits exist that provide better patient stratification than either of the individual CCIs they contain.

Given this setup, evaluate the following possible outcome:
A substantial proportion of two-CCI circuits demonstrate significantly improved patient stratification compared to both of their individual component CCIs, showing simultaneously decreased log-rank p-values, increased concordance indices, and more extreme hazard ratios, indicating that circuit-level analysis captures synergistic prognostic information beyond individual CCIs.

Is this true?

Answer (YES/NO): YES